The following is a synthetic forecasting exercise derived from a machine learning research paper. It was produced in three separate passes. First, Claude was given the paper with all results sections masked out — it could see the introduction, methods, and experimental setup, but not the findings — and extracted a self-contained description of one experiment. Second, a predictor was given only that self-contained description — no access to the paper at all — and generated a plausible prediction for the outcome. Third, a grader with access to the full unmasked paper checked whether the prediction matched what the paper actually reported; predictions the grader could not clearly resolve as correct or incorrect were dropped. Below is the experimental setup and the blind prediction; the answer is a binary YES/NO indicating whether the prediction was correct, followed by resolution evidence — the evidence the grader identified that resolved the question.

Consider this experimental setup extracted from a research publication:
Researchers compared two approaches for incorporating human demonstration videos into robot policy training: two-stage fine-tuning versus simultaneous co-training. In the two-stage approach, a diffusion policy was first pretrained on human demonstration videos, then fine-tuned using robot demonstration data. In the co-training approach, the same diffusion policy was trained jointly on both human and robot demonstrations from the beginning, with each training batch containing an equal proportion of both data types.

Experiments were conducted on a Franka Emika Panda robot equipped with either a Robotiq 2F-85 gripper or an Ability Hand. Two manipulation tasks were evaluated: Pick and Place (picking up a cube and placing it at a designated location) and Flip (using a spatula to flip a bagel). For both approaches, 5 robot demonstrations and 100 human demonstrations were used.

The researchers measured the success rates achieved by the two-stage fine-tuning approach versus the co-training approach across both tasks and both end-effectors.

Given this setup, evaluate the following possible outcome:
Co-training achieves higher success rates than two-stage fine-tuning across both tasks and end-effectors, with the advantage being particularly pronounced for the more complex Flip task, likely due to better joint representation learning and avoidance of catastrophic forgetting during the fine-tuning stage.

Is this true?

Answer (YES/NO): NO